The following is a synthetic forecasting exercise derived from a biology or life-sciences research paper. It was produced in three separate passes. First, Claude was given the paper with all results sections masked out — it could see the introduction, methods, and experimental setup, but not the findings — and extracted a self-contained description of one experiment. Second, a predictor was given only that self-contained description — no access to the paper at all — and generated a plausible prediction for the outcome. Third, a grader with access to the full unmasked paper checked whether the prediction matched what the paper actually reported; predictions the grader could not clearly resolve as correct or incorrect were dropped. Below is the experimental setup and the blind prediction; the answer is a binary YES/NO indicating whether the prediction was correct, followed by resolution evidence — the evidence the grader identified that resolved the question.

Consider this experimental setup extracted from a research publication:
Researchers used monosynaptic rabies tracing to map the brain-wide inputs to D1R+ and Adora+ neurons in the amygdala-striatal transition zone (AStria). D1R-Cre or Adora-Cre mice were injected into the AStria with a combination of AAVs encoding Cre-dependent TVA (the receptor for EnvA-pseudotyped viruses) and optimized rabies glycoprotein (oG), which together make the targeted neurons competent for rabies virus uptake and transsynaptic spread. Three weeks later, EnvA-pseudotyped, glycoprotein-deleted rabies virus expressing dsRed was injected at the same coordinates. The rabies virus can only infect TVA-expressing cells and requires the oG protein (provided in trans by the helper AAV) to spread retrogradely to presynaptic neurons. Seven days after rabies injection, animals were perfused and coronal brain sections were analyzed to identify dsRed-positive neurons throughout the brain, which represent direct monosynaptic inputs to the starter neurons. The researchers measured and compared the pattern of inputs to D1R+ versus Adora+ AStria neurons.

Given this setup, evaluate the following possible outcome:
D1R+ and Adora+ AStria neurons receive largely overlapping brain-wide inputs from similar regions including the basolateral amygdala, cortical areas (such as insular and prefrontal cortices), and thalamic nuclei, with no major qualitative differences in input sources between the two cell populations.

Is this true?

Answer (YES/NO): NO